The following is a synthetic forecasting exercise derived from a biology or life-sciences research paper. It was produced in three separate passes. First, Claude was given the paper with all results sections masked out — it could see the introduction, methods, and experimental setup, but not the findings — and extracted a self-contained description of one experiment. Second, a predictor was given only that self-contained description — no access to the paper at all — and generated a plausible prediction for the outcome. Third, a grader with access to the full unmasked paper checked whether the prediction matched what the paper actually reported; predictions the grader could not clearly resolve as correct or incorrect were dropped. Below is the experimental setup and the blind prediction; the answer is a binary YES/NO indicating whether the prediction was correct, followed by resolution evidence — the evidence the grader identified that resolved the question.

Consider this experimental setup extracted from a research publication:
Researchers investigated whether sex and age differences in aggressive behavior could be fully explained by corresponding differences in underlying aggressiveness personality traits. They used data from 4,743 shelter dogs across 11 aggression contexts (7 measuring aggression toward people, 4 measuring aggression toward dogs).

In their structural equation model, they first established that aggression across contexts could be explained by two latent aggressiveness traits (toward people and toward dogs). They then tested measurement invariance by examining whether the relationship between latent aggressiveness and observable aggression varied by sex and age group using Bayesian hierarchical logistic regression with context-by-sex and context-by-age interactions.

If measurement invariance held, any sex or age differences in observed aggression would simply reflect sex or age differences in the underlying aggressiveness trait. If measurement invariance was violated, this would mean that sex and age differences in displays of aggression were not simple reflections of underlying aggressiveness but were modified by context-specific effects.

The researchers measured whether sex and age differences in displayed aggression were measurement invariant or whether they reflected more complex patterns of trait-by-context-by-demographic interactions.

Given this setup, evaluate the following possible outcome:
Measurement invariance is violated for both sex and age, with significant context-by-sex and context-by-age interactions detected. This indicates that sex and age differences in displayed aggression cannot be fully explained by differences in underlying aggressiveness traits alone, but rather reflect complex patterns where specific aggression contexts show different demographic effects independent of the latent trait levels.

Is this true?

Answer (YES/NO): YES